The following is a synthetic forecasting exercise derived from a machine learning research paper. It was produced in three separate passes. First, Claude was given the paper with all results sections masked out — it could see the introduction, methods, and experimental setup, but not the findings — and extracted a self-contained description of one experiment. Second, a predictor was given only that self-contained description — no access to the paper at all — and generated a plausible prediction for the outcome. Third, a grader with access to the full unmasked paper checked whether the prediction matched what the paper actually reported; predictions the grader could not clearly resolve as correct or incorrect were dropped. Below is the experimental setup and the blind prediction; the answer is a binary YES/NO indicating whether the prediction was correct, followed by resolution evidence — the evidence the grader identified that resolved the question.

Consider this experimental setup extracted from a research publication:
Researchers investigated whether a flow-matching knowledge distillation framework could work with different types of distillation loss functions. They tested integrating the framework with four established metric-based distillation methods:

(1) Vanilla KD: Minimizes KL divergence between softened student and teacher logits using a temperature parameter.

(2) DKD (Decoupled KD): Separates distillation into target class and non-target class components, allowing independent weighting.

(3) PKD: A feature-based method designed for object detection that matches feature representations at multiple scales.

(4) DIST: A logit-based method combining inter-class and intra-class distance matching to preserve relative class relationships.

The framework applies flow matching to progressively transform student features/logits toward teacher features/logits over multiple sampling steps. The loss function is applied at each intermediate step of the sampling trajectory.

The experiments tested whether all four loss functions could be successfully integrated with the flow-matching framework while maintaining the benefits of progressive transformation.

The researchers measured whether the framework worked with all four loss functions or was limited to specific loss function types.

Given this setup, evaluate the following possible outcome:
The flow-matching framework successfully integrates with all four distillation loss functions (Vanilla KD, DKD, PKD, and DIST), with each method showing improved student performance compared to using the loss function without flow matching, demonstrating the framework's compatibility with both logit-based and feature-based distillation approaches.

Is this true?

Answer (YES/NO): YES